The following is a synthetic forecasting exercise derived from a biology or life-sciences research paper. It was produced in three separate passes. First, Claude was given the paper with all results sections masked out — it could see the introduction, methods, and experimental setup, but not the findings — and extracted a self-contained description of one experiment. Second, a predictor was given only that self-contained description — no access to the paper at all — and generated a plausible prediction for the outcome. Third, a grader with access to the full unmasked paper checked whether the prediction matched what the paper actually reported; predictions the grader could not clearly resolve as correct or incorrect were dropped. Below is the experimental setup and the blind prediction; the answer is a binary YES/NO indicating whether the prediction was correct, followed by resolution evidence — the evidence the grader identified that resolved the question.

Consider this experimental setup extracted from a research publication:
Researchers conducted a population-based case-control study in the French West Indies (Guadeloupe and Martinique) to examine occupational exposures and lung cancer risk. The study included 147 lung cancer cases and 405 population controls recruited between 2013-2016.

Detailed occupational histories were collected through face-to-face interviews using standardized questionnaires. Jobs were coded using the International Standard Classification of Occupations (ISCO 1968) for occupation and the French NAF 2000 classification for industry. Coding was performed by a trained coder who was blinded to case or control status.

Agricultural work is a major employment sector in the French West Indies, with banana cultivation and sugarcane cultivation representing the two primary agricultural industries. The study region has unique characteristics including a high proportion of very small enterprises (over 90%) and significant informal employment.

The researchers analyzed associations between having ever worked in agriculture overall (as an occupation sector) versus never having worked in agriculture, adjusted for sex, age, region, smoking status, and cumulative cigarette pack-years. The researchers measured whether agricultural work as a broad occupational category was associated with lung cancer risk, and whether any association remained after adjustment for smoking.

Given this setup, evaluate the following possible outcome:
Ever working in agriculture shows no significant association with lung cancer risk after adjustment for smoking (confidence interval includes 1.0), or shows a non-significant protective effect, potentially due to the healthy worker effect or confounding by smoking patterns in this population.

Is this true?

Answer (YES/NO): YES